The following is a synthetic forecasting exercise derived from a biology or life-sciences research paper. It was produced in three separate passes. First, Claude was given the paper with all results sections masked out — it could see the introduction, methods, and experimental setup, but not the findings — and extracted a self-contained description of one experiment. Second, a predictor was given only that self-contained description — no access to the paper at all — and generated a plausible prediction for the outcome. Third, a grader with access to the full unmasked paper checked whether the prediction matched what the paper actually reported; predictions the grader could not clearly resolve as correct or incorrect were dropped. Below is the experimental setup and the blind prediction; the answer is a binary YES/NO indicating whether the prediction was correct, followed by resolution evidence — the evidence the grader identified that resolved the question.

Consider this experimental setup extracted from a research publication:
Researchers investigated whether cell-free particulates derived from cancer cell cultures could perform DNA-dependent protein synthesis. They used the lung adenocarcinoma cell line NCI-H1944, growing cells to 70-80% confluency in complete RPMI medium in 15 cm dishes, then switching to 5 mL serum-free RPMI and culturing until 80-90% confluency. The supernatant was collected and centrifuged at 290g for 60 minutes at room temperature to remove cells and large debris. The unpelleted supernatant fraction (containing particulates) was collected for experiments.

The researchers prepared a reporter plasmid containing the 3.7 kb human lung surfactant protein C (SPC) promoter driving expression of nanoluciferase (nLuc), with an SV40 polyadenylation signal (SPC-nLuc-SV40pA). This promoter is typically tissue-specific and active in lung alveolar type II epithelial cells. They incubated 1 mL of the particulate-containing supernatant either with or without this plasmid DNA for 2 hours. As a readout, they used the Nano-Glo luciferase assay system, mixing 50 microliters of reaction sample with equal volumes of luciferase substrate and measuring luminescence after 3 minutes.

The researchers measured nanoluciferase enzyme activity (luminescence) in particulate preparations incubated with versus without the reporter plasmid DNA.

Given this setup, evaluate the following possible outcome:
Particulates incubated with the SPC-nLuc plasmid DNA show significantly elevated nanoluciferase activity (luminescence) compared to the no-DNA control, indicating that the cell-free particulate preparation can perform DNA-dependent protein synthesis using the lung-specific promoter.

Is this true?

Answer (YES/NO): YES